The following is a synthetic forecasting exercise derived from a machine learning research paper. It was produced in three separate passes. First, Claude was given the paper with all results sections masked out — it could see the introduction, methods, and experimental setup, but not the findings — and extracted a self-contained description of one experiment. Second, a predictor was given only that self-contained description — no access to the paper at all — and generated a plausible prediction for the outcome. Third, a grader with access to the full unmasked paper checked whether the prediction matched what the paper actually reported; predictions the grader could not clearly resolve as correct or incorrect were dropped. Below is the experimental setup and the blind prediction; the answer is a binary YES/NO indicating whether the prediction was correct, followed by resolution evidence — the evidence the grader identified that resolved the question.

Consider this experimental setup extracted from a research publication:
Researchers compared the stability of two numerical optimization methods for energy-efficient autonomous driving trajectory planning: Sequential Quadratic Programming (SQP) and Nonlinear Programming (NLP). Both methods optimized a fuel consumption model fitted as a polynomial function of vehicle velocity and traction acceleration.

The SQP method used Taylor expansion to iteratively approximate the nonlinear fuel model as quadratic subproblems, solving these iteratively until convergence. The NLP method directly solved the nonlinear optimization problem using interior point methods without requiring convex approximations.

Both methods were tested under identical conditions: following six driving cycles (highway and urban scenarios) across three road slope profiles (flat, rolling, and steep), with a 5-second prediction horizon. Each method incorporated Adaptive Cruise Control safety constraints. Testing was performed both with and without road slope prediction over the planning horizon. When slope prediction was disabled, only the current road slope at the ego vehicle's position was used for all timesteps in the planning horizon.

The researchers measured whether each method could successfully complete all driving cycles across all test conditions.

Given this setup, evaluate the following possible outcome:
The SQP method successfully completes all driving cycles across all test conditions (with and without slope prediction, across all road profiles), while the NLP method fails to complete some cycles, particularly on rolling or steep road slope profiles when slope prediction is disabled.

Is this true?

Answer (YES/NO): NO